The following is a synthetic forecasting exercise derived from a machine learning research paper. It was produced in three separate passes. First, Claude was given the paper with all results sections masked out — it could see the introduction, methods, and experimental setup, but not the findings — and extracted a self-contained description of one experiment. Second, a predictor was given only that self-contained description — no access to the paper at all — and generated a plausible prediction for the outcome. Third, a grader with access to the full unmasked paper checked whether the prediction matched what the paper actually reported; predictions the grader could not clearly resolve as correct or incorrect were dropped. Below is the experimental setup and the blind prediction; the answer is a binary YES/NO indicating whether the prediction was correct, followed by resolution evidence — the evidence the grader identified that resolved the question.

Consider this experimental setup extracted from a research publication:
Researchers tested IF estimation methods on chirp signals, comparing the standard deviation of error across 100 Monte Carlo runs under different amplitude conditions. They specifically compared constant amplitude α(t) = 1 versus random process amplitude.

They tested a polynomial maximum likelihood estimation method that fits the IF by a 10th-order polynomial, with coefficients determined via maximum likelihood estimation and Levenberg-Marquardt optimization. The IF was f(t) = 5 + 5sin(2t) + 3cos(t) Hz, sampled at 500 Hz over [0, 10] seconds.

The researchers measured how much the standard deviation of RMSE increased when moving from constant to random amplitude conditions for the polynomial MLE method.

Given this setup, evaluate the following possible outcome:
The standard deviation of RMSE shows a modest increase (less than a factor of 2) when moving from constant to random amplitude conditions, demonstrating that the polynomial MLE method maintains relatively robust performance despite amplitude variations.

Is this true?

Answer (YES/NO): NO